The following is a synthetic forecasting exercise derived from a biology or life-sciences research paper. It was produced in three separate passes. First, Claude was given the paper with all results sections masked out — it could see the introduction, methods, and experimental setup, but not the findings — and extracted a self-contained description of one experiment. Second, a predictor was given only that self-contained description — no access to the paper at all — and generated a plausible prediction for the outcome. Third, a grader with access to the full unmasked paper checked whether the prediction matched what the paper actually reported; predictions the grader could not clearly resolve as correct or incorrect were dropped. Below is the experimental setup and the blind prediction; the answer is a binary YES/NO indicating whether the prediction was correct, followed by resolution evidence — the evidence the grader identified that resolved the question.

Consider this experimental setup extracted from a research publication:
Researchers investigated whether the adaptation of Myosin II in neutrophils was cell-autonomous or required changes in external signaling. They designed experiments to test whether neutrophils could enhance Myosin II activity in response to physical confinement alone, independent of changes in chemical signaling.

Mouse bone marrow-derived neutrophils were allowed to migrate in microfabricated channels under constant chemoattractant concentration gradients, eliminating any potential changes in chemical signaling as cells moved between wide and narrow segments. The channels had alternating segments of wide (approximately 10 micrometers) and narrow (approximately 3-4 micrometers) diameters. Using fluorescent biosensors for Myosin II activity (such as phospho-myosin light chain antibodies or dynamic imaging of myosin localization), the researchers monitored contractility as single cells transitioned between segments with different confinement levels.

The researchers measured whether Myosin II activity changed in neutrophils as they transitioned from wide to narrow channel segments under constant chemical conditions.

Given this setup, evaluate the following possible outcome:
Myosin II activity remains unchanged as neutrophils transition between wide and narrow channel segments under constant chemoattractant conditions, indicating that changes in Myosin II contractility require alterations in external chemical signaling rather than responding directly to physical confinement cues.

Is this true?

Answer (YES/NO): NO